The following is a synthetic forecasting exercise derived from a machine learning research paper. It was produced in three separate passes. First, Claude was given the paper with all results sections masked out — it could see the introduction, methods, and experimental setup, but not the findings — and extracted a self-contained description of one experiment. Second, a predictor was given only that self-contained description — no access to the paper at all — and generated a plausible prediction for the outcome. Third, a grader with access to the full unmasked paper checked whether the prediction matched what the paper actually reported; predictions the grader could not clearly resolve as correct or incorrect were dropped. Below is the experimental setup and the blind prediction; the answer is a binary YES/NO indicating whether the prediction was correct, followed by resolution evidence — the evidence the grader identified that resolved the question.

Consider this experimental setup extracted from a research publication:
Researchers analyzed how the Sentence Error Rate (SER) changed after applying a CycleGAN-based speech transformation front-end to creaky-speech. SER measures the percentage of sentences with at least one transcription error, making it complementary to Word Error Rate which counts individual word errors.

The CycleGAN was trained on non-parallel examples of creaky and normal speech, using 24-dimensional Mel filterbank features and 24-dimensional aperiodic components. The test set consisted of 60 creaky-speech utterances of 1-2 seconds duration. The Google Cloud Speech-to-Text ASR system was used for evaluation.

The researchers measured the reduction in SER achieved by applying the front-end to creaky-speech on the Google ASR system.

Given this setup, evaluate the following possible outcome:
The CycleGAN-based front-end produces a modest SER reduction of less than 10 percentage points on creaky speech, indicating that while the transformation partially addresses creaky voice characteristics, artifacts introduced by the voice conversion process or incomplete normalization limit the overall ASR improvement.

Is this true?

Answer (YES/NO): NO